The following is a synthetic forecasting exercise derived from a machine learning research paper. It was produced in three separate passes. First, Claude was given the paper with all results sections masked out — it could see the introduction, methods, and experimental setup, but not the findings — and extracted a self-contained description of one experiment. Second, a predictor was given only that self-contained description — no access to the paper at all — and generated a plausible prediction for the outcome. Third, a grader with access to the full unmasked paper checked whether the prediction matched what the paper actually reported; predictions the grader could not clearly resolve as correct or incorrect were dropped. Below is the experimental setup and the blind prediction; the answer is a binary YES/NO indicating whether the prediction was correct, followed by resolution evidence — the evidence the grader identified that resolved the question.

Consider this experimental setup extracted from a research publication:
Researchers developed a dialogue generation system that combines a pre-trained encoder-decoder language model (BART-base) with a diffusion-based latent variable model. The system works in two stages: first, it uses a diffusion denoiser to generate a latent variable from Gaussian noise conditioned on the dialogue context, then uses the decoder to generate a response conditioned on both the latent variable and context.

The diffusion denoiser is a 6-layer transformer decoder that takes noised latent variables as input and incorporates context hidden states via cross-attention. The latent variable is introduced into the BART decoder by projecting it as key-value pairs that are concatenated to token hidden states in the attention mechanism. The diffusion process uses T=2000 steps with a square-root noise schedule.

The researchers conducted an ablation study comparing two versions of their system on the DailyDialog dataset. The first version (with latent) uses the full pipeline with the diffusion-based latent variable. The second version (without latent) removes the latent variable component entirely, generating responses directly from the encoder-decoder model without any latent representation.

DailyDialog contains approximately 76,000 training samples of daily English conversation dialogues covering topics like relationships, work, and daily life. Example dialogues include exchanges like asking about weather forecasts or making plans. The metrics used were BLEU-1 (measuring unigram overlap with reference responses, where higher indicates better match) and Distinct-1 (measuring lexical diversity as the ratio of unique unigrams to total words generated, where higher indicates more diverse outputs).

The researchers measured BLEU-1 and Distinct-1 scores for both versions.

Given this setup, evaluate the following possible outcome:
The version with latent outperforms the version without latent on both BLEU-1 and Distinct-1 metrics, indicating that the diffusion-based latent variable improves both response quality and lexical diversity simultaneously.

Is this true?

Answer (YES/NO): NO